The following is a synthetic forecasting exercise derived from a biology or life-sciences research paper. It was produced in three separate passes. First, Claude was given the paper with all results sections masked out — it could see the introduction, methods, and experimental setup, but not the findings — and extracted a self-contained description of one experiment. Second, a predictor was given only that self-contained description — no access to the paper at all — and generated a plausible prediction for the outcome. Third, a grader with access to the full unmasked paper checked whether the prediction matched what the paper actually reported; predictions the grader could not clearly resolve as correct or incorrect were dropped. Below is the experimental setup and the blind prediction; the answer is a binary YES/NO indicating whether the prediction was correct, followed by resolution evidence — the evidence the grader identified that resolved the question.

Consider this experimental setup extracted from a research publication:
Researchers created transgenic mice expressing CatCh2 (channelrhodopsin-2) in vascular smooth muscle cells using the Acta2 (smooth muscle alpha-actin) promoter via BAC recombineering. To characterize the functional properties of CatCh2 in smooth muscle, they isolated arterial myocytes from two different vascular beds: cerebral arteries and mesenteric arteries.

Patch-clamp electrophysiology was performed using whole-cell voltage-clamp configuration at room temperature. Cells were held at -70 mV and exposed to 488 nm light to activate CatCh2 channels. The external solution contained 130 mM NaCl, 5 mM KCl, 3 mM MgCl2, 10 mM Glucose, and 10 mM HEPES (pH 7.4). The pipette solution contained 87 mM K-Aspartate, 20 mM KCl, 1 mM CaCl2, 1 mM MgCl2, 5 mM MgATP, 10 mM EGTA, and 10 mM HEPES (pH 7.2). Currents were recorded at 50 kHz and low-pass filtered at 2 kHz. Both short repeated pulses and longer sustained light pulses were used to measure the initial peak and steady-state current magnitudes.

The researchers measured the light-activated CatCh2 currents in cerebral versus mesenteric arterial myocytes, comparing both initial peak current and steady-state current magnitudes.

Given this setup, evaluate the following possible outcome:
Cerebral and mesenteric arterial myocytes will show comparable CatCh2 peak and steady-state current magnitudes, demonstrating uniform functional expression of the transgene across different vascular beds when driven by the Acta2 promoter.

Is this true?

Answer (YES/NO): NO